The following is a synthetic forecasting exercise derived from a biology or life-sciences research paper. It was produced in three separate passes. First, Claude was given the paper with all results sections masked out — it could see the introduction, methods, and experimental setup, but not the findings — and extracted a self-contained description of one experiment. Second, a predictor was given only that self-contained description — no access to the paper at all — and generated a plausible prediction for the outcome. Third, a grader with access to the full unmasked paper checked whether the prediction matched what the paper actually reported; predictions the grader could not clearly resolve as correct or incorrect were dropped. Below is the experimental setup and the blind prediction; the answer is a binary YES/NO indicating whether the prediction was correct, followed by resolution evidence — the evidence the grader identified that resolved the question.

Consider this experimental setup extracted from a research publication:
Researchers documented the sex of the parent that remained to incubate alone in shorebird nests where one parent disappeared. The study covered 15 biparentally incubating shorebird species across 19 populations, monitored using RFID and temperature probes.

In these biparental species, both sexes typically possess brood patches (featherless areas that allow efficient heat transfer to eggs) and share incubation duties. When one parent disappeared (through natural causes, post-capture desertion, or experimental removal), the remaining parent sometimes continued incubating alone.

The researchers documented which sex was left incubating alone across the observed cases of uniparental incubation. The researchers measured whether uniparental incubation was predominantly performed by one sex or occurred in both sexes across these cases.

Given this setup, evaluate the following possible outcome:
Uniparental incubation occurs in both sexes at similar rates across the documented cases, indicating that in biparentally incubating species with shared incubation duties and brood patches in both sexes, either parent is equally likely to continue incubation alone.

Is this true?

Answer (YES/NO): NO